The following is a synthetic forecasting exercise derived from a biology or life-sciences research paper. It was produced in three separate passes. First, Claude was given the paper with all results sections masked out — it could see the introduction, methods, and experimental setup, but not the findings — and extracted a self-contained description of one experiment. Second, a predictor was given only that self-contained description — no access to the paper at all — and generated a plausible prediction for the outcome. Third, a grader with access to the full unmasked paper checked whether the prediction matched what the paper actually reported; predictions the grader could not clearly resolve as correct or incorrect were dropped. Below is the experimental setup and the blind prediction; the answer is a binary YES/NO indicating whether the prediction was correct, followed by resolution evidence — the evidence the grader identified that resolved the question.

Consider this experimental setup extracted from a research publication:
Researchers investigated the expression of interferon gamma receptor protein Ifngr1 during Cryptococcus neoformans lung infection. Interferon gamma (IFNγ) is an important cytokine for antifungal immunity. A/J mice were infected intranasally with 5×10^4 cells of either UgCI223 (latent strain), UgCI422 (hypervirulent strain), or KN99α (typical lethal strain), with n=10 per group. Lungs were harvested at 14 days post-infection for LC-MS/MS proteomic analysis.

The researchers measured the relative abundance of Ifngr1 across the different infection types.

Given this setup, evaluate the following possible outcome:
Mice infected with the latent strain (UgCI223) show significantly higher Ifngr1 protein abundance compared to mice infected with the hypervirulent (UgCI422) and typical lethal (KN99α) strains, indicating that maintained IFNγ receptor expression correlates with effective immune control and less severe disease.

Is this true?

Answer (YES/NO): YES